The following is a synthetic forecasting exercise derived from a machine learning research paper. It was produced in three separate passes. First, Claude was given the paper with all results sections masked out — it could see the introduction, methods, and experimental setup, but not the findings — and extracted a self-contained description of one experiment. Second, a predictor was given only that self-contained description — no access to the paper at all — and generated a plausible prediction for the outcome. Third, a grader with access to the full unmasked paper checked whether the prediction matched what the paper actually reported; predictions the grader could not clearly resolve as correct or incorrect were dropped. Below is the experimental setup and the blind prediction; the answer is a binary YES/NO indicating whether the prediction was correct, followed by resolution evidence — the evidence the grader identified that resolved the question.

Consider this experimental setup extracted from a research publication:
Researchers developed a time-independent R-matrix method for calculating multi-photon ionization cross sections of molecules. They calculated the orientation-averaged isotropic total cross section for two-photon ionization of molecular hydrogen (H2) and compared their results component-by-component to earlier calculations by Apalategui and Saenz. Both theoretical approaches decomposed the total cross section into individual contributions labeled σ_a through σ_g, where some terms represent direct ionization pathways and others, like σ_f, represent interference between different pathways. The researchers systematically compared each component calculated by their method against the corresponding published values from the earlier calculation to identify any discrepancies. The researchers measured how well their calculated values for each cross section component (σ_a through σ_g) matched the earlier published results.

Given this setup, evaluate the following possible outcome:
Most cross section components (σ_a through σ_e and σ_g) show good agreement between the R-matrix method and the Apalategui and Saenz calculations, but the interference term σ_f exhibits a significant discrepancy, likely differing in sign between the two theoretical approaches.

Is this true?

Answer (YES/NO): YES